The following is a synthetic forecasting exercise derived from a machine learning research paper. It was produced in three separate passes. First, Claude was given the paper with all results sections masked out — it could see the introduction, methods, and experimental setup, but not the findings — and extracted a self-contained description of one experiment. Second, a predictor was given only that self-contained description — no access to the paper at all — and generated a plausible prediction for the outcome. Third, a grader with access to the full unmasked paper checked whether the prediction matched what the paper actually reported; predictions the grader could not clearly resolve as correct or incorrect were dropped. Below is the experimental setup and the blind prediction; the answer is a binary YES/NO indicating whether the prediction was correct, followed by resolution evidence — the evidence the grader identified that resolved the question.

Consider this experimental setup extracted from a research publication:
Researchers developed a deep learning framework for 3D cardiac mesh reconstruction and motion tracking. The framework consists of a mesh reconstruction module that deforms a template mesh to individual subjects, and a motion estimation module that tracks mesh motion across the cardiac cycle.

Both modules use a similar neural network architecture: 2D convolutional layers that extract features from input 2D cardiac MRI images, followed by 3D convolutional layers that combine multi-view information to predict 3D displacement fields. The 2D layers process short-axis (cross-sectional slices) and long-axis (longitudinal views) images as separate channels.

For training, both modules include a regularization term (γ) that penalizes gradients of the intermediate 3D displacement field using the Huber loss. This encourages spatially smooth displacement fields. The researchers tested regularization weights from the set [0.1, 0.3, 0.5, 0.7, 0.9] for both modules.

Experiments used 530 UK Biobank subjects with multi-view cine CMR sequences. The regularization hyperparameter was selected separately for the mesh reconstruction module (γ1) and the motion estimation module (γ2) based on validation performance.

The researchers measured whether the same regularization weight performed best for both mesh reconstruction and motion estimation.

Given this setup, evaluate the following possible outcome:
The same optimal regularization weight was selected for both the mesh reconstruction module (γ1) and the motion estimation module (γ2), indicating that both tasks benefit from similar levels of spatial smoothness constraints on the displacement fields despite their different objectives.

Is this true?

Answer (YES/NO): YES